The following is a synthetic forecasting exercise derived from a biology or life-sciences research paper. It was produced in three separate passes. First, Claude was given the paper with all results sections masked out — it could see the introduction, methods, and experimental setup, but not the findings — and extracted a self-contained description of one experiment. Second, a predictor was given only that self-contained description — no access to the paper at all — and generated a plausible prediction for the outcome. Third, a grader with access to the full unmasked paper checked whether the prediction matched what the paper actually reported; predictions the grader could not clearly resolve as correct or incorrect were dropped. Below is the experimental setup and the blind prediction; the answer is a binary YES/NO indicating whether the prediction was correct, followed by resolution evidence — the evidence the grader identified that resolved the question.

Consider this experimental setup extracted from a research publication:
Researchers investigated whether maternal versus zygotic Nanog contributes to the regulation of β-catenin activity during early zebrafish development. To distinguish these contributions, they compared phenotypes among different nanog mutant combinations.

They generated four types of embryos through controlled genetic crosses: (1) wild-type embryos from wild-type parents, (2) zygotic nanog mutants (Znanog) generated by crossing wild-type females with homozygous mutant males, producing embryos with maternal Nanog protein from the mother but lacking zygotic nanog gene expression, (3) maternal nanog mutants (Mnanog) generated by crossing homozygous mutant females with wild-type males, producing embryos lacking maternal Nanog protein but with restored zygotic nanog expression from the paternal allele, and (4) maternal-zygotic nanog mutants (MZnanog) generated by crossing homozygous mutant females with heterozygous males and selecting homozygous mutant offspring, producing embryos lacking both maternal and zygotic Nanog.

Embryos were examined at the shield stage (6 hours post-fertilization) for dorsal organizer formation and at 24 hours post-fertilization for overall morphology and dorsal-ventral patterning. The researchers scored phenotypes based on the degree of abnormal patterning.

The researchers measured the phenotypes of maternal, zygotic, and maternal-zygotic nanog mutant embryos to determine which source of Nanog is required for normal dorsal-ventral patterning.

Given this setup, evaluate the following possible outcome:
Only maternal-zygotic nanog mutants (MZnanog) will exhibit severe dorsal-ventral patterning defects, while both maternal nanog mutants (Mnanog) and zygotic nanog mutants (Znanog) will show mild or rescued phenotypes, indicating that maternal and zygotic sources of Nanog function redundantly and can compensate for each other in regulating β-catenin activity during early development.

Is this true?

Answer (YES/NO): NO